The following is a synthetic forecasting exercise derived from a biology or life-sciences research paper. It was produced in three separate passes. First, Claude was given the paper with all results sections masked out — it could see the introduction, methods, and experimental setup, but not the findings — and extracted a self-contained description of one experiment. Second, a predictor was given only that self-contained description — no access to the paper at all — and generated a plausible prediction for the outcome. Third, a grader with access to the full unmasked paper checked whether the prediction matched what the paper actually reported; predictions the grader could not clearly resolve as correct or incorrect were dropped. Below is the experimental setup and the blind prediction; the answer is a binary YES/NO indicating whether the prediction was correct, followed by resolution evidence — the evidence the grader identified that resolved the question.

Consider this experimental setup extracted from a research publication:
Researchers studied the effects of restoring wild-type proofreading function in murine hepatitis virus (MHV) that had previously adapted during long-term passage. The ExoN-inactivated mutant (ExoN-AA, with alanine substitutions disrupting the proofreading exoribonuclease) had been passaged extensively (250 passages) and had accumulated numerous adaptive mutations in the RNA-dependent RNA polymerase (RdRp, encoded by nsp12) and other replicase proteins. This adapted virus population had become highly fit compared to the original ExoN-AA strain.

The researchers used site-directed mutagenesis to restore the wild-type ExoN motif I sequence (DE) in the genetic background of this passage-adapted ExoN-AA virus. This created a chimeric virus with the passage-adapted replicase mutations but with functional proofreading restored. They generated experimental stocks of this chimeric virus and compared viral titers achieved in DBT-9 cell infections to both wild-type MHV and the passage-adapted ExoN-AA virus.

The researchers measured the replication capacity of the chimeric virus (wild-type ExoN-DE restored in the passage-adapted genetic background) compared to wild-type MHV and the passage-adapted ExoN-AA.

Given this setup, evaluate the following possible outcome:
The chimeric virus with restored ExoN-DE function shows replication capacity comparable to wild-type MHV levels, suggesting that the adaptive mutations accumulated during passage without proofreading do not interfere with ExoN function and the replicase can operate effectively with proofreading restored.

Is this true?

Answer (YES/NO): NO